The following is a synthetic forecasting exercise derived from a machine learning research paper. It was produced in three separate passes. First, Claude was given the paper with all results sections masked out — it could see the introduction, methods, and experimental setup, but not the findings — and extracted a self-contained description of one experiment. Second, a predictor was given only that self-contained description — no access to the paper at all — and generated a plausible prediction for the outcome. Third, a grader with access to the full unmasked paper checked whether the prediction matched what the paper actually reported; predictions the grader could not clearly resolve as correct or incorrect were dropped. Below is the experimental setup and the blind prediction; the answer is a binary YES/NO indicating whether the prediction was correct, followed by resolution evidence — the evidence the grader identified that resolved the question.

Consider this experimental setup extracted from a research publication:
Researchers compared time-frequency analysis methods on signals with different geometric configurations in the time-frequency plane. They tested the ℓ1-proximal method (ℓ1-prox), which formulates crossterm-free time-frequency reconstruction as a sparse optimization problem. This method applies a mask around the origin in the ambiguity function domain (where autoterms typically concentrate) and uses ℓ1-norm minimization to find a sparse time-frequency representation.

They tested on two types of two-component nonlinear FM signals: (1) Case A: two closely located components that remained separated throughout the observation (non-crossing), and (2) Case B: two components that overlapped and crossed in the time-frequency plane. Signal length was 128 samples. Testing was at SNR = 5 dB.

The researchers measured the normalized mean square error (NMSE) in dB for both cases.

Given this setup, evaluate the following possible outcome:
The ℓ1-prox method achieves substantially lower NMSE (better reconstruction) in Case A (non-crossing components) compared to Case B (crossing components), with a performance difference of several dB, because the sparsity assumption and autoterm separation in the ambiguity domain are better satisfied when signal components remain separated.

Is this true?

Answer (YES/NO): NO